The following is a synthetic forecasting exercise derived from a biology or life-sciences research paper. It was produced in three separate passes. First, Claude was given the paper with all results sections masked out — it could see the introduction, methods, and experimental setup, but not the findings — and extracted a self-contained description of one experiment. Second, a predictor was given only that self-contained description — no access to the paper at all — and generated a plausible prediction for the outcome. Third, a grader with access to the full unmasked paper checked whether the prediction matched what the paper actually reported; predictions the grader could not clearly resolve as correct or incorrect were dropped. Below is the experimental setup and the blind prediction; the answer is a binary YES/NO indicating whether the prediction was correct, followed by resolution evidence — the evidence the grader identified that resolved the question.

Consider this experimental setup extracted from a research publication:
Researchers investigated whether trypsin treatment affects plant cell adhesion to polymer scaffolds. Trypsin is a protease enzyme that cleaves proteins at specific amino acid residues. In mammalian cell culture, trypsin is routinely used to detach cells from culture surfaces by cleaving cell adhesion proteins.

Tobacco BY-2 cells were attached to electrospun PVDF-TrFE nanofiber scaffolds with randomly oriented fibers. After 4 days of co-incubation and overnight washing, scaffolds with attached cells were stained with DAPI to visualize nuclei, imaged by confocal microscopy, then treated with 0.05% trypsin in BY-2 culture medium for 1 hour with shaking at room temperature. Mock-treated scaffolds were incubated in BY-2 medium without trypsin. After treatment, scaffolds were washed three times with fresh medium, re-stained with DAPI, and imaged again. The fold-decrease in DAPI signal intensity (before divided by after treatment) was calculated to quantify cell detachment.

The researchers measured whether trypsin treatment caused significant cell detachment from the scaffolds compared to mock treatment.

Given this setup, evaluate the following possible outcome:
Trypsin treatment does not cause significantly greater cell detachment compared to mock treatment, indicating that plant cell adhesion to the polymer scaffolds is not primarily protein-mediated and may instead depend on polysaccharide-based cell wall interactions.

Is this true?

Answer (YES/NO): YES